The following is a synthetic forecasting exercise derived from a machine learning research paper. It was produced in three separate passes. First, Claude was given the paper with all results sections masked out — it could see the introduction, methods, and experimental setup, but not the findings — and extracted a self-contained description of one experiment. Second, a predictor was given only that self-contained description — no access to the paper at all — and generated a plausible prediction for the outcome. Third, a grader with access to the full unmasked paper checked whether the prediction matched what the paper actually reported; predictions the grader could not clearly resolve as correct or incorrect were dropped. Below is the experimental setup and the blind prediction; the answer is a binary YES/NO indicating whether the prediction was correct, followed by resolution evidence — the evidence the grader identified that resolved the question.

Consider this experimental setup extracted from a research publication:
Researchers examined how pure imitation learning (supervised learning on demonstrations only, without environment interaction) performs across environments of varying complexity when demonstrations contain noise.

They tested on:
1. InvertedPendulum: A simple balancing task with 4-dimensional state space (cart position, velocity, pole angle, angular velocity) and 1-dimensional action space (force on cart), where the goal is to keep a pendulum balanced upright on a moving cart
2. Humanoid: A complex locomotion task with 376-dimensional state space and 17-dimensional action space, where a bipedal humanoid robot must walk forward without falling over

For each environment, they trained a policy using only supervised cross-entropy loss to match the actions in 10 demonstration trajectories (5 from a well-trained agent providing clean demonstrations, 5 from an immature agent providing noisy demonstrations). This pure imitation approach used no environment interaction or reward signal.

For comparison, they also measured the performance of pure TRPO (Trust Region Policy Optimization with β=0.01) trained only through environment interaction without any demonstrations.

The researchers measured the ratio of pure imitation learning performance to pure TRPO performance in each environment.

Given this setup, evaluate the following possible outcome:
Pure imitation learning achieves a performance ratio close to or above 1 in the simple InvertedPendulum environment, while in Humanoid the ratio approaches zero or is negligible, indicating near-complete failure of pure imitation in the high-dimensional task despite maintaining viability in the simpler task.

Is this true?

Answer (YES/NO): NO